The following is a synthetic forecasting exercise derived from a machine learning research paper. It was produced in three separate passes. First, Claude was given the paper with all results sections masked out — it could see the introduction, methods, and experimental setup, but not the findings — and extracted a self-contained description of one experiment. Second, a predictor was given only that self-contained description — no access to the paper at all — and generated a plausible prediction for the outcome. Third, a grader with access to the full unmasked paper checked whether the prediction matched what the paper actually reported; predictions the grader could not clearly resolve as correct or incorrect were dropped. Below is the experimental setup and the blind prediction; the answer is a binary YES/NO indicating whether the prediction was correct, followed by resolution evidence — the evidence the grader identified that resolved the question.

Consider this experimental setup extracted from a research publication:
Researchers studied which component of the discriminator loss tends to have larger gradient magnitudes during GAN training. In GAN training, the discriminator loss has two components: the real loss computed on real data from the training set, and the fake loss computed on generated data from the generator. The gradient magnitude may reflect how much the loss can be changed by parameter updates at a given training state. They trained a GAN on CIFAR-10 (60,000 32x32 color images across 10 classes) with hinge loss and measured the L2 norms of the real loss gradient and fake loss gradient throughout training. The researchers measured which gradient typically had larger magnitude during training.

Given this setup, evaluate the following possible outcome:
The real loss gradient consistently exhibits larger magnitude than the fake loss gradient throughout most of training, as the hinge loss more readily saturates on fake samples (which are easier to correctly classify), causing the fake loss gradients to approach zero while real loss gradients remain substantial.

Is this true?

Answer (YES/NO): NO